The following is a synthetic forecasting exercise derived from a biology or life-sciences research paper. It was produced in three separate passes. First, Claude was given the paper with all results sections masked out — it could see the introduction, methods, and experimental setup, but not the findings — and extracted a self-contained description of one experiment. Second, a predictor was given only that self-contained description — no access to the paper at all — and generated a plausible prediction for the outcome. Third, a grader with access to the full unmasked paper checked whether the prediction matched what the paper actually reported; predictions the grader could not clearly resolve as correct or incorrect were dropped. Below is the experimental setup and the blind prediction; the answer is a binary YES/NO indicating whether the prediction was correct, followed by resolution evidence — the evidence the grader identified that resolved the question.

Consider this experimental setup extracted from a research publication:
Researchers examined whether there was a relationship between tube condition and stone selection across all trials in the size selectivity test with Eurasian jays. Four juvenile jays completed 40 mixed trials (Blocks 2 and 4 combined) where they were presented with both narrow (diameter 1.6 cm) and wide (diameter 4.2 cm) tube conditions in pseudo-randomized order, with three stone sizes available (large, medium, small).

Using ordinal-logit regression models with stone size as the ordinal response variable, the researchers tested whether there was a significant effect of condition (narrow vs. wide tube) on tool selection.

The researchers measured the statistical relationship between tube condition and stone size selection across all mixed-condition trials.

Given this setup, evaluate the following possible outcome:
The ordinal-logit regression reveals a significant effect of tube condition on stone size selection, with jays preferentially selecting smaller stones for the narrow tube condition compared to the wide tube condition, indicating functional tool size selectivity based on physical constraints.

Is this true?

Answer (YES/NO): NO